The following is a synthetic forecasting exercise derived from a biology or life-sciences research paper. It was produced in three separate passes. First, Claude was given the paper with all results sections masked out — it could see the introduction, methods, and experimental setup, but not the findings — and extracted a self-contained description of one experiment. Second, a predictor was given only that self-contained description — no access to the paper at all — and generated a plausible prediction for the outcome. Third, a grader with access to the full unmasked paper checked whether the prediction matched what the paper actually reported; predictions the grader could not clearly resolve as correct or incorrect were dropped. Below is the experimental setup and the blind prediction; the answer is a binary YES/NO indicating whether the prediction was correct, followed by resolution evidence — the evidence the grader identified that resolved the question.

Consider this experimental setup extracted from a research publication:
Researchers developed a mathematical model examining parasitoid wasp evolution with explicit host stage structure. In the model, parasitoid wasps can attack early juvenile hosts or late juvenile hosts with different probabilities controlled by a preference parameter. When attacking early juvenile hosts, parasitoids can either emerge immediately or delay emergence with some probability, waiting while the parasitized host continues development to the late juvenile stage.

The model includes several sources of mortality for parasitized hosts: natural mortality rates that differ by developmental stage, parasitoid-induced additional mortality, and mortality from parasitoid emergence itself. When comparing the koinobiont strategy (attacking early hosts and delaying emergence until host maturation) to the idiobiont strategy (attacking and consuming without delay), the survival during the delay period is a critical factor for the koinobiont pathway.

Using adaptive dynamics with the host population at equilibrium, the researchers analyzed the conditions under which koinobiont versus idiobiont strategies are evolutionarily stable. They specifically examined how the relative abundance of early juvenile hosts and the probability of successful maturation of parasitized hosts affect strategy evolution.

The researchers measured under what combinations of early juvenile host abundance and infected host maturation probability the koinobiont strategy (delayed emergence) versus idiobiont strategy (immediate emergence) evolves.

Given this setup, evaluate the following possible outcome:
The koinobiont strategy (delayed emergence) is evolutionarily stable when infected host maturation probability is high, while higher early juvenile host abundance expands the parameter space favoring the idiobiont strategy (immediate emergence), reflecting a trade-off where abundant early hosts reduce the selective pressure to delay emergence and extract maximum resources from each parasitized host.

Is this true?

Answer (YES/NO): NO